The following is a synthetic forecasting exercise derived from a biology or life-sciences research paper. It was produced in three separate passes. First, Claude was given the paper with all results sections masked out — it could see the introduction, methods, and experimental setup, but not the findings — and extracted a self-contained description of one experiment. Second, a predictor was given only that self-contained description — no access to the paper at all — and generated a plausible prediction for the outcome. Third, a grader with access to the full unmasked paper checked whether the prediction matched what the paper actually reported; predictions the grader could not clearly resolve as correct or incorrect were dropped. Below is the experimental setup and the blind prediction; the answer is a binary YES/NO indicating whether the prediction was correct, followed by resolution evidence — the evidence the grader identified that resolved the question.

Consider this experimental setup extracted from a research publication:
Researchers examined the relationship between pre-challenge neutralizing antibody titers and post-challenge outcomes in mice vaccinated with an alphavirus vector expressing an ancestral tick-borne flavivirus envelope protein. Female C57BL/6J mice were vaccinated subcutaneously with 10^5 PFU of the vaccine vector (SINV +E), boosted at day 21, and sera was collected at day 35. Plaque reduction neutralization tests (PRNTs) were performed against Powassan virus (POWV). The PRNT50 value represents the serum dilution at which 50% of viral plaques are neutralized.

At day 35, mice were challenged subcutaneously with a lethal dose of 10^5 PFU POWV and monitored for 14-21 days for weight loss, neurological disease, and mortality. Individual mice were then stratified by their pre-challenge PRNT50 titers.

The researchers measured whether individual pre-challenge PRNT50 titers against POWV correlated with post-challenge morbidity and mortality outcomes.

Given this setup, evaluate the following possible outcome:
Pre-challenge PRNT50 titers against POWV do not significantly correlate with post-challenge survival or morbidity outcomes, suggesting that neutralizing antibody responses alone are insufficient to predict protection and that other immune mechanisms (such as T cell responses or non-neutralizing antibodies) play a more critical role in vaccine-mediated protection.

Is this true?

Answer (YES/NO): NO